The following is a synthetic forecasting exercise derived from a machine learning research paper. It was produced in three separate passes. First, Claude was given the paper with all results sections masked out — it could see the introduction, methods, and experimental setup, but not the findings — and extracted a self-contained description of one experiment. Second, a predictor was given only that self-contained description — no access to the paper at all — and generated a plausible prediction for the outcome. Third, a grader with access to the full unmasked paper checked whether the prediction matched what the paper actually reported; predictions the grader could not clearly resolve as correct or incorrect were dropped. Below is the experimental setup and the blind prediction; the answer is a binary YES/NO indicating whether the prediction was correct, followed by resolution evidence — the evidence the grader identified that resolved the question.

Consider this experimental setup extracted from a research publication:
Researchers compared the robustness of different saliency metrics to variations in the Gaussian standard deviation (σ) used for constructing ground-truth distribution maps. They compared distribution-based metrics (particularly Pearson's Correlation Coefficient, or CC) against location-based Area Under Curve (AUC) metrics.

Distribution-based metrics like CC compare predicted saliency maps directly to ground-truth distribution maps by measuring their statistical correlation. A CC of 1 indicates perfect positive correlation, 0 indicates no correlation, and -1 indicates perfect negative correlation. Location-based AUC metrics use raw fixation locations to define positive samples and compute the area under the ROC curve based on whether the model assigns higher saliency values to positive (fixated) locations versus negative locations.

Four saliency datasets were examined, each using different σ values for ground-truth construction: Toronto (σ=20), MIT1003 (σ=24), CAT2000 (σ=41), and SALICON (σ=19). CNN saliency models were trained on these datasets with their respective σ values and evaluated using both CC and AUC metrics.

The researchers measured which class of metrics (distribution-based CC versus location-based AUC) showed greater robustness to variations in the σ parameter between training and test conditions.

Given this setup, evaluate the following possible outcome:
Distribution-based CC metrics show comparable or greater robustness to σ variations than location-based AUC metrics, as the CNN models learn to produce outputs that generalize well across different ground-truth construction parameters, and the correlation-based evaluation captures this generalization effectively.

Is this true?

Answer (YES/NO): NO